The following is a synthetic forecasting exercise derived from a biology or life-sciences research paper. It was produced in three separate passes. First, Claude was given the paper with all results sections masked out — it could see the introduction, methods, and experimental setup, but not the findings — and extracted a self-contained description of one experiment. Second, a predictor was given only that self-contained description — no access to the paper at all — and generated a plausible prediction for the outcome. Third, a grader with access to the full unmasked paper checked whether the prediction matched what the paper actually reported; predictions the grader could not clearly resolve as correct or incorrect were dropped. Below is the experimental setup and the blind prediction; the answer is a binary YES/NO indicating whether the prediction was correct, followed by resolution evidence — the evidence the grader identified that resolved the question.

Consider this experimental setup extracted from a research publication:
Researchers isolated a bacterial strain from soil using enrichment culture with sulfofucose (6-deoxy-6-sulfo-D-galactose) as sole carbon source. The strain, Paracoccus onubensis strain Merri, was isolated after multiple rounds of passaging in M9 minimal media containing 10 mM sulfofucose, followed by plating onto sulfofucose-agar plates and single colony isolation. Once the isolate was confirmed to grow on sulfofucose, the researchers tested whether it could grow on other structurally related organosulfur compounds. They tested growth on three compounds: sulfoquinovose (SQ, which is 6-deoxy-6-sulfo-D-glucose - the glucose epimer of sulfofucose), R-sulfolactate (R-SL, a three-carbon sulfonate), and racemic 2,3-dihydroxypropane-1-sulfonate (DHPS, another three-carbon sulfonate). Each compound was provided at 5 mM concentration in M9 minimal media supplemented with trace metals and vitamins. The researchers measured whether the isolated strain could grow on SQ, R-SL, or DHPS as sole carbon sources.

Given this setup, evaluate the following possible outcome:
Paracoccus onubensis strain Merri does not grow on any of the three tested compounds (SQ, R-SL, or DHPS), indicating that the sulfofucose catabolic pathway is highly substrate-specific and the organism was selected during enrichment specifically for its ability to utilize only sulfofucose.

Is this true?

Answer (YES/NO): NO